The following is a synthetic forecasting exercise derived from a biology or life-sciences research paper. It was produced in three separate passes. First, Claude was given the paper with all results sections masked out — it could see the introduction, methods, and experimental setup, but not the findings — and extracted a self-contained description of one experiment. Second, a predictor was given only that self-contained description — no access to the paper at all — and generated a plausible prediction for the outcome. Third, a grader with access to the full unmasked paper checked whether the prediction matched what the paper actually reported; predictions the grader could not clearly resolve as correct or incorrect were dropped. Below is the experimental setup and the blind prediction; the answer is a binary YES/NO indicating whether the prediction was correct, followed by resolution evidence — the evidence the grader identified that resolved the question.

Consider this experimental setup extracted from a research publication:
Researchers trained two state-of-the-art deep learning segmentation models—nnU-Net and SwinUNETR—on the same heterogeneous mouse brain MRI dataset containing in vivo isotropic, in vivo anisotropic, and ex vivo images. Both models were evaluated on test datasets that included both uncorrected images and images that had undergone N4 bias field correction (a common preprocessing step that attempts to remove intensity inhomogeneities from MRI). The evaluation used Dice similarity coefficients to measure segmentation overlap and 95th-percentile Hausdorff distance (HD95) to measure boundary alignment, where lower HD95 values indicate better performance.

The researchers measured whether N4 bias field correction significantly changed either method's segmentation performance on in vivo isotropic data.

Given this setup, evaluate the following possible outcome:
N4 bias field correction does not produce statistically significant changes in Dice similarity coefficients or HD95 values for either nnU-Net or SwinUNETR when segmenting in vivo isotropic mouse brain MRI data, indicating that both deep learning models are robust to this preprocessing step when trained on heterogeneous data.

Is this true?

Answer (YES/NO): NO